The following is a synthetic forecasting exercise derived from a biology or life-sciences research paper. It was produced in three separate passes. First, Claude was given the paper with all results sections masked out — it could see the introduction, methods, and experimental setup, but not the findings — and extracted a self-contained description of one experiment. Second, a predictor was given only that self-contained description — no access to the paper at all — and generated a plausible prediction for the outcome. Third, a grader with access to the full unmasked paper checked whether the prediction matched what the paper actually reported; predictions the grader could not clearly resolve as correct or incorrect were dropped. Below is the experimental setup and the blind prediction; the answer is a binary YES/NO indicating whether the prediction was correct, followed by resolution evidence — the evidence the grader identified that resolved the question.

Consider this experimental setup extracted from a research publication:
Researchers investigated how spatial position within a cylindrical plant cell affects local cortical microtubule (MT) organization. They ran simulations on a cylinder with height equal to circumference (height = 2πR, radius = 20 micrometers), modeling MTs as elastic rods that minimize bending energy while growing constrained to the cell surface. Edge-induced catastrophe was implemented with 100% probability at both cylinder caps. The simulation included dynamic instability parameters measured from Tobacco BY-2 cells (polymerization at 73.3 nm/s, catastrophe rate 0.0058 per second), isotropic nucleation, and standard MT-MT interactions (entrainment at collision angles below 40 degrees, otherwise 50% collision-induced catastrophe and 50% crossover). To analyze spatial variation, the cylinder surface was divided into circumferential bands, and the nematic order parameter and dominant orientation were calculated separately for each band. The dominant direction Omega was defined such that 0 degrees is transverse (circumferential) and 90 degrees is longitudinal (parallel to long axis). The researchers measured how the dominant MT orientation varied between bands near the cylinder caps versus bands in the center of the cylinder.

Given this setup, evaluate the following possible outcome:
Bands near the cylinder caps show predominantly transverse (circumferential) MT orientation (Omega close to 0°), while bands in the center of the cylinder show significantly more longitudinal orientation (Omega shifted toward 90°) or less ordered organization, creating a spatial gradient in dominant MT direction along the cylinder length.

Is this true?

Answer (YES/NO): YES